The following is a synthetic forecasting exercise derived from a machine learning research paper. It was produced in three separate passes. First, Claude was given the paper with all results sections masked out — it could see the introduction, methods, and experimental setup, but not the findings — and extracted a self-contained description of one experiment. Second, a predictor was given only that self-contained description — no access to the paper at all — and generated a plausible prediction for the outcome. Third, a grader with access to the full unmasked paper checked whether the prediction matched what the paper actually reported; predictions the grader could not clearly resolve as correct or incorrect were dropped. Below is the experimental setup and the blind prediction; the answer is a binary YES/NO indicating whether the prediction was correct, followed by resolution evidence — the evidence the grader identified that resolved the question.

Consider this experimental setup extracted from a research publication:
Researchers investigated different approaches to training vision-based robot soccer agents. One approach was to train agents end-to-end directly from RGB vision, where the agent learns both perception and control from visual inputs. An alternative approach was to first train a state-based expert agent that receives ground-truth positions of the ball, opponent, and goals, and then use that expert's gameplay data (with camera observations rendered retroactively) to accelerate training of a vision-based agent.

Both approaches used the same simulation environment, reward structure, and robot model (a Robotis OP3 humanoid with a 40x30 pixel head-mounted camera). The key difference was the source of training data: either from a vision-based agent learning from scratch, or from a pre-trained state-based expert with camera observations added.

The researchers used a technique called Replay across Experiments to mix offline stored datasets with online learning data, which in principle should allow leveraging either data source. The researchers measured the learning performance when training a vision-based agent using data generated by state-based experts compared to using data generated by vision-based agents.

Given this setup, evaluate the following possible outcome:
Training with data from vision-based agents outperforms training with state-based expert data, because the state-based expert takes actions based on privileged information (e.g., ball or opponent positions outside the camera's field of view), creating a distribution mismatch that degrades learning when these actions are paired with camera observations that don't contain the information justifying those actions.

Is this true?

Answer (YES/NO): YES